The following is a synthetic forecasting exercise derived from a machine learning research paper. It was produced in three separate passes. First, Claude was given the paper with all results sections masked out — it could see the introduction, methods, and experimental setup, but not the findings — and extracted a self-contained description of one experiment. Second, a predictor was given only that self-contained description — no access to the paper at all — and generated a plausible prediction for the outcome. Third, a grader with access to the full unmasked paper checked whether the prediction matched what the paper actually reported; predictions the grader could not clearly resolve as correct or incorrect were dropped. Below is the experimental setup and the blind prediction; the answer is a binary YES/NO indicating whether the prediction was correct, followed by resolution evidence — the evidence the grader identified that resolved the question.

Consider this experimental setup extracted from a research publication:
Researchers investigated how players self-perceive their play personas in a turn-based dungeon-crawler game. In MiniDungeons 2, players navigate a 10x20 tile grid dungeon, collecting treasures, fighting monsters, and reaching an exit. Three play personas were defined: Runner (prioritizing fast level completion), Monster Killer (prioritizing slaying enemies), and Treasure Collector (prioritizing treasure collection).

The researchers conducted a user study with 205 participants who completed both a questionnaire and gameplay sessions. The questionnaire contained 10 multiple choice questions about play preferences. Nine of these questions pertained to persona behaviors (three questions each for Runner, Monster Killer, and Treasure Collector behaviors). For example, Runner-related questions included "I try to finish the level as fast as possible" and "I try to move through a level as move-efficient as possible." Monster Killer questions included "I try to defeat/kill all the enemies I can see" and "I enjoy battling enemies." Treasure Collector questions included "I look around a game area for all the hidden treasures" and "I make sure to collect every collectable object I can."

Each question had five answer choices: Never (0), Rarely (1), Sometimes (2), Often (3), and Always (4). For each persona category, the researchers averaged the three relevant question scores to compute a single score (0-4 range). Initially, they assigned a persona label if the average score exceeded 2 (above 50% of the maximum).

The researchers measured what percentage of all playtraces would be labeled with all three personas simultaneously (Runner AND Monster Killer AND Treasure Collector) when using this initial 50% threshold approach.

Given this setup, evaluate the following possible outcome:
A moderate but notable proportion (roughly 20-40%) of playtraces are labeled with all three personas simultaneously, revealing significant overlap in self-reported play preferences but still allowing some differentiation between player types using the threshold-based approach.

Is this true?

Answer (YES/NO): NO